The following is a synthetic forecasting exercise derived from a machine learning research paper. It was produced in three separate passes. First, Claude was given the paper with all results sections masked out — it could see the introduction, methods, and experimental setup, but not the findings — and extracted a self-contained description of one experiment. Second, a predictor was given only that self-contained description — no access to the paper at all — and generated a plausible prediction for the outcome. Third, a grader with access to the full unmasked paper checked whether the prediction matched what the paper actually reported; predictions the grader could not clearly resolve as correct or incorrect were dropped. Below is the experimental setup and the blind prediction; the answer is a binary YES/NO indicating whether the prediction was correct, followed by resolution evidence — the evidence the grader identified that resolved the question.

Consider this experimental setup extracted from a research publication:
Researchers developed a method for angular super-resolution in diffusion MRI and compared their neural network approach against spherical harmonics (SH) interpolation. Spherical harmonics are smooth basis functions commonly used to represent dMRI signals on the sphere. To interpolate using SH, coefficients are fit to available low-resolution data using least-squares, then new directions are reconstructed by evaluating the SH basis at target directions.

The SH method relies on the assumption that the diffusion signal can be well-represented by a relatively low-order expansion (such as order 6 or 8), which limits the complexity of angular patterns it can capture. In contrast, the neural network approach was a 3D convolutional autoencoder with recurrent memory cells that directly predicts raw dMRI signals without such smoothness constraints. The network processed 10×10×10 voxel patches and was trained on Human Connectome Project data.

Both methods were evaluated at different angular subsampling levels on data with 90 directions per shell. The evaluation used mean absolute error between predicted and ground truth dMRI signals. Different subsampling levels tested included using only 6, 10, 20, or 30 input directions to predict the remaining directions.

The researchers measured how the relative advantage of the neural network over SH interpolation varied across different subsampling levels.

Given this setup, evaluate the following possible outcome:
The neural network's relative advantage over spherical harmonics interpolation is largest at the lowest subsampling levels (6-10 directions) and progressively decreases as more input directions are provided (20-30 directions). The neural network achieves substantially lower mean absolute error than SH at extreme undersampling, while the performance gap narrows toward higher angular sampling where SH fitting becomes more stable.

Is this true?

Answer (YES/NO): YES